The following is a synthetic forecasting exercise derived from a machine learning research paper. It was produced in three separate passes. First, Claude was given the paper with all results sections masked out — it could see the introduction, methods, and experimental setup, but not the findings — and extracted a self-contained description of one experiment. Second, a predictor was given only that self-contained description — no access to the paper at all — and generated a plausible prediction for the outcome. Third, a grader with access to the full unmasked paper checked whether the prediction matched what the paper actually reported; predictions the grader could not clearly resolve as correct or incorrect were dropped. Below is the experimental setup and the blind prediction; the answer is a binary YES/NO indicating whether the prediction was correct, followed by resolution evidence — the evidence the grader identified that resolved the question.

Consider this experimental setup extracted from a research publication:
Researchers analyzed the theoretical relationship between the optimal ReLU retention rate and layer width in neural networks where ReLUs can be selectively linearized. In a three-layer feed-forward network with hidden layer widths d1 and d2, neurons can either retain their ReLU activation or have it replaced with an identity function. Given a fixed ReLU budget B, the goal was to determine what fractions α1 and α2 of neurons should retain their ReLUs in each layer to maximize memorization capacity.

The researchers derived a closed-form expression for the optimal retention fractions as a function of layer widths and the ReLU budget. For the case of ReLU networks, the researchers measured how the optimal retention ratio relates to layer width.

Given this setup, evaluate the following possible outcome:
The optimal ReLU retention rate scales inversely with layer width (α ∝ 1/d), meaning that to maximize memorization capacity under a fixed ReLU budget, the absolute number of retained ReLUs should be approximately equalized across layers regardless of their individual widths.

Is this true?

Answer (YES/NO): NO